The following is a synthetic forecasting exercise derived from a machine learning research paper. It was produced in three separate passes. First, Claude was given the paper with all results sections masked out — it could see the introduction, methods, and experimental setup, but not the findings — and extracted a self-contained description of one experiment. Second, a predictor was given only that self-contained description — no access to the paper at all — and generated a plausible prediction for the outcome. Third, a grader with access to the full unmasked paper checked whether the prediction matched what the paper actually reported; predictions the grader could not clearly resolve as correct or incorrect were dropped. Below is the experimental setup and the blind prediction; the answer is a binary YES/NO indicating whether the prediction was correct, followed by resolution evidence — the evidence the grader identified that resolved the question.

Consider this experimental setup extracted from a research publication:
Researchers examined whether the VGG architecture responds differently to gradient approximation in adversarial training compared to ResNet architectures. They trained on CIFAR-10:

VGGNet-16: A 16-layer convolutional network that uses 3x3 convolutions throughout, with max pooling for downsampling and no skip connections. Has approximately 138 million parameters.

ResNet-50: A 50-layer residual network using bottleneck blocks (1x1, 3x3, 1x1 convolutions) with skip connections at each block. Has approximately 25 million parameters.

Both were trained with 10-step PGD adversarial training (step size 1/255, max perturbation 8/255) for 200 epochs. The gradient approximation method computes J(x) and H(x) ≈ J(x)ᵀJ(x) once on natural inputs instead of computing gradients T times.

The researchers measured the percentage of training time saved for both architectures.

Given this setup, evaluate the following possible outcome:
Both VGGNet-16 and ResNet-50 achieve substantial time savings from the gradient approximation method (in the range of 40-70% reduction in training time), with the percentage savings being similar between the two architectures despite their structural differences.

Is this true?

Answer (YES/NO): YES